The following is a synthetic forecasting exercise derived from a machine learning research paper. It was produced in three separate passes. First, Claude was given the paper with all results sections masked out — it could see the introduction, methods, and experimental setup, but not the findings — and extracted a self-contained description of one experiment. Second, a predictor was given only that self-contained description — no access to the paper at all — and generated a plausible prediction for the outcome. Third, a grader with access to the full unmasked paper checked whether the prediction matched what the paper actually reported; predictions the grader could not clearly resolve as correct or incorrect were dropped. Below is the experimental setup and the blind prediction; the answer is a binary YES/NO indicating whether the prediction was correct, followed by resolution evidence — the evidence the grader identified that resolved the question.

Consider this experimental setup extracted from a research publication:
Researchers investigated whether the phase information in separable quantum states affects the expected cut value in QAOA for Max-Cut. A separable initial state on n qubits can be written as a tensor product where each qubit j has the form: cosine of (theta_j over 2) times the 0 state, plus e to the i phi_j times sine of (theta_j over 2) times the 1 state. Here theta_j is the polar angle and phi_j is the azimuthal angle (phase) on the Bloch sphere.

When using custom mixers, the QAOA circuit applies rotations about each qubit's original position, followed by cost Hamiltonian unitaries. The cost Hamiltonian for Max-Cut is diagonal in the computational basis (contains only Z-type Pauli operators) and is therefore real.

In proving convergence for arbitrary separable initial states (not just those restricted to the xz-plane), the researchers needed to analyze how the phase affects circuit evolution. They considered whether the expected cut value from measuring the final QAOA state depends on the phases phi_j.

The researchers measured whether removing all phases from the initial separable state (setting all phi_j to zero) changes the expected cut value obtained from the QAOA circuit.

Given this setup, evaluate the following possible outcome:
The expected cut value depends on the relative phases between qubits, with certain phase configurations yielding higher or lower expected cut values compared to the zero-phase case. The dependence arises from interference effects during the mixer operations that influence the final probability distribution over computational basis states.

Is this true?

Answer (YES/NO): NO